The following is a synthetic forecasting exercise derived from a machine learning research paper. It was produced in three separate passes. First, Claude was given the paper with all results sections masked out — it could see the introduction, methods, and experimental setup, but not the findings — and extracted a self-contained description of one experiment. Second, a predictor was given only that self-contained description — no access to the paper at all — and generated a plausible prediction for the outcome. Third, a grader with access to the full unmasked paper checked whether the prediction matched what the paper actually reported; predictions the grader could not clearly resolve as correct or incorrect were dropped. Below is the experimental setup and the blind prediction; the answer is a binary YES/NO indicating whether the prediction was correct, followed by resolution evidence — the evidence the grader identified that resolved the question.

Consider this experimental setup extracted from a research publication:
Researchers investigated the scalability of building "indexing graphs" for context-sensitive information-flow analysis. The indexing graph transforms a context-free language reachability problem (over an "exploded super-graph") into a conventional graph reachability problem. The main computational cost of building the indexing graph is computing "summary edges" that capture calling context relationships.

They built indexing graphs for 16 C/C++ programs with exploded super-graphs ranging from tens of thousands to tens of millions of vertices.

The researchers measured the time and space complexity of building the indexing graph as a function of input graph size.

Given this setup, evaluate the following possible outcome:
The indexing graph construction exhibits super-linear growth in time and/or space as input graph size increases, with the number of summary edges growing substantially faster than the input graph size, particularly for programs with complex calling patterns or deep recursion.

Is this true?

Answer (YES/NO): NO